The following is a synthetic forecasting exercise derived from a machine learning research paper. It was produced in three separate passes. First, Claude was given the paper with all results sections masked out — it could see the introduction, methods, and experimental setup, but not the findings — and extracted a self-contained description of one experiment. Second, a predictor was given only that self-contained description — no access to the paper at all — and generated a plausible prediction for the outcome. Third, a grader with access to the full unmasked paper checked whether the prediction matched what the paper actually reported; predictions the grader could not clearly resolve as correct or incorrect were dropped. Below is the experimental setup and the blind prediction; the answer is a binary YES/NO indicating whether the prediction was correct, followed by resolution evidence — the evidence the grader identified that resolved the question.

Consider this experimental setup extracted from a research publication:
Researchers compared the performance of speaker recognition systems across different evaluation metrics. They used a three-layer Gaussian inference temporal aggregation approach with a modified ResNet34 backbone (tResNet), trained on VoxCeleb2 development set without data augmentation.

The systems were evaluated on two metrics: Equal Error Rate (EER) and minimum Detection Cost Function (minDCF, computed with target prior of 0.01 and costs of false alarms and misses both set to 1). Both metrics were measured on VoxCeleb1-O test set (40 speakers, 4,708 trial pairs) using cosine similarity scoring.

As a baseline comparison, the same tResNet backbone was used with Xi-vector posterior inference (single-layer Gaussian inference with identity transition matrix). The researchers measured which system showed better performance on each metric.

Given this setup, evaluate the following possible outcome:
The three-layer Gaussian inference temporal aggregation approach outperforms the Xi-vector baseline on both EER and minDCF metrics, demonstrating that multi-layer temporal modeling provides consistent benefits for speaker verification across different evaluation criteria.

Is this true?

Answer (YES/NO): NO